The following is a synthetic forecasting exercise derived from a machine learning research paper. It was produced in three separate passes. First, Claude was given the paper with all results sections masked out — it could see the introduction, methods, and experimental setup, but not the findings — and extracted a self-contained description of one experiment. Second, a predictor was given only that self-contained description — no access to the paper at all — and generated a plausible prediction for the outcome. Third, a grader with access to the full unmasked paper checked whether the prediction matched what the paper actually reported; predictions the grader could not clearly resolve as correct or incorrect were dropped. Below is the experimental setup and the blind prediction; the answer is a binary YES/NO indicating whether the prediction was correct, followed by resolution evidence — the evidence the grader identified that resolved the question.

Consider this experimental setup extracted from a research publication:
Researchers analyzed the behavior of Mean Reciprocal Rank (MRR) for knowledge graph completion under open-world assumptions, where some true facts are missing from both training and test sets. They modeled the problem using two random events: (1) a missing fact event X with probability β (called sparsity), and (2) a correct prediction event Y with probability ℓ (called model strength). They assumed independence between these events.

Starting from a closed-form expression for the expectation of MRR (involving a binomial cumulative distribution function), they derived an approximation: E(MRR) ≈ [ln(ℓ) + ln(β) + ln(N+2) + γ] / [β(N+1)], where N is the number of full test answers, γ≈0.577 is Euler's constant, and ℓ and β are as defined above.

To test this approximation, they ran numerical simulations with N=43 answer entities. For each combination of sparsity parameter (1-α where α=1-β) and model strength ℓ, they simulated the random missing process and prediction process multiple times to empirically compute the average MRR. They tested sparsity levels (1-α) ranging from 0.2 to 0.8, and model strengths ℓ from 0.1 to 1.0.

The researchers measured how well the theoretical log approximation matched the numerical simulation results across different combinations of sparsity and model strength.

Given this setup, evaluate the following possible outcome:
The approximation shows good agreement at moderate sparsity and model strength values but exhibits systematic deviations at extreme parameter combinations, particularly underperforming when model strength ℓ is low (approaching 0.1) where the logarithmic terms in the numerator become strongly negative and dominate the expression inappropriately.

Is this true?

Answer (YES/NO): NO